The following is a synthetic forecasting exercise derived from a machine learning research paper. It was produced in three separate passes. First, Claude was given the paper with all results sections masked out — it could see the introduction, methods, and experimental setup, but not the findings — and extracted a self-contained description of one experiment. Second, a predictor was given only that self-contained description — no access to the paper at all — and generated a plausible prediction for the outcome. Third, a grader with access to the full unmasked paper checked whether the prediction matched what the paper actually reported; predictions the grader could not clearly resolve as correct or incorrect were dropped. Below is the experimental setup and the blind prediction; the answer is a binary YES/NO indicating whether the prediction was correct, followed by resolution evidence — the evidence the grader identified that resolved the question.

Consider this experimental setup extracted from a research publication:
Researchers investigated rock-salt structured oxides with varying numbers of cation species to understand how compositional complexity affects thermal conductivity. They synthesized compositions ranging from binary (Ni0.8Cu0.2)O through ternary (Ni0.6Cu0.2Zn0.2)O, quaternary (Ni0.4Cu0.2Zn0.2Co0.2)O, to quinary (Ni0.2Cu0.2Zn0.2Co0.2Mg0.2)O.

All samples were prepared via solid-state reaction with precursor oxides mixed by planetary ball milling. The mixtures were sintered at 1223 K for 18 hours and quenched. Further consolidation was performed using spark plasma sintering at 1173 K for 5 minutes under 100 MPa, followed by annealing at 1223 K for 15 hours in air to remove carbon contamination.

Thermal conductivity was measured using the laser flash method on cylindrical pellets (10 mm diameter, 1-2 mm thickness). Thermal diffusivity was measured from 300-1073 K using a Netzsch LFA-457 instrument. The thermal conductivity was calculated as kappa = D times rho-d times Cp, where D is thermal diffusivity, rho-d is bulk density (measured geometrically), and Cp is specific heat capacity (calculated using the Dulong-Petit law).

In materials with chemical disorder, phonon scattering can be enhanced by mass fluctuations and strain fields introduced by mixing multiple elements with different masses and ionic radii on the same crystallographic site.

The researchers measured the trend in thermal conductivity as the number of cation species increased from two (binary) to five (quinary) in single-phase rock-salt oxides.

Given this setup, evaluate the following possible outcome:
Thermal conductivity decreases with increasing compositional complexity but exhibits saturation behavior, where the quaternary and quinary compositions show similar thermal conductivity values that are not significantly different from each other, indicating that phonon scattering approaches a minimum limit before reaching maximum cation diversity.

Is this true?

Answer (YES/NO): NO